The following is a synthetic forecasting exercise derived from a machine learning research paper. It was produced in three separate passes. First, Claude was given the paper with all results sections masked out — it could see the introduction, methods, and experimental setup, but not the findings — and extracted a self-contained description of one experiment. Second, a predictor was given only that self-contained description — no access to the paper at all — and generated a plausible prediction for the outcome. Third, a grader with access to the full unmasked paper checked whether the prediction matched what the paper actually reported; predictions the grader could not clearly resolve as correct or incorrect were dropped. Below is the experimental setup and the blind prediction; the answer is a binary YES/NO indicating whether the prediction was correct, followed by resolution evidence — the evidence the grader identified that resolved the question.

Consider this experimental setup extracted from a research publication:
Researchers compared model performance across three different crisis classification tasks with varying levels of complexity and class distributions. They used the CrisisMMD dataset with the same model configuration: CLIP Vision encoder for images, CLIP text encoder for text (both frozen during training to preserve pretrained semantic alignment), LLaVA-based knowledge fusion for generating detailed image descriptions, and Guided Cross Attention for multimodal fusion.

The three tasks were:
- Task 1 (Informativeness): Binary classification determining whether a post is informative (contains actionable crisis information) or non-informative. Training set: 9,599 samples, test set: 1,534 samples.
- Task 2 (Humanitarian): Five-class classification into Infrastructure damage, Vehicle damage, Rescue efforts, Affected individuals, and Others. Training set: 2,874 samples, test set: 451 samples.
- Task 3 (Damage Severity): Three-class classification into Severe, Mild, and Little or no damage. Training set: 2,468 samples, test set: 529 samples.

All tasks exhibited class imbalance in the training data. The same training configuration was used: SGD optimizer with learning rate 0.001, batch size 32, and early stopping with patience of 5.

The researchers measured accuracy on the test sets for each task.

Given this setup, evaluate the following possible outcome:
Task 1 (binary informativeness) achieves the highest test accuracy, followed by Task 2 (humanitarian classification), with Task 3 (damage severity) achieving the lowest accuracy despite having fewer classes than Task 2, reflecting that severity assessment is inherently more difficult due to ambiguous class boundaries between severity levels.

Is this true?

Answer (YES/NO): NO